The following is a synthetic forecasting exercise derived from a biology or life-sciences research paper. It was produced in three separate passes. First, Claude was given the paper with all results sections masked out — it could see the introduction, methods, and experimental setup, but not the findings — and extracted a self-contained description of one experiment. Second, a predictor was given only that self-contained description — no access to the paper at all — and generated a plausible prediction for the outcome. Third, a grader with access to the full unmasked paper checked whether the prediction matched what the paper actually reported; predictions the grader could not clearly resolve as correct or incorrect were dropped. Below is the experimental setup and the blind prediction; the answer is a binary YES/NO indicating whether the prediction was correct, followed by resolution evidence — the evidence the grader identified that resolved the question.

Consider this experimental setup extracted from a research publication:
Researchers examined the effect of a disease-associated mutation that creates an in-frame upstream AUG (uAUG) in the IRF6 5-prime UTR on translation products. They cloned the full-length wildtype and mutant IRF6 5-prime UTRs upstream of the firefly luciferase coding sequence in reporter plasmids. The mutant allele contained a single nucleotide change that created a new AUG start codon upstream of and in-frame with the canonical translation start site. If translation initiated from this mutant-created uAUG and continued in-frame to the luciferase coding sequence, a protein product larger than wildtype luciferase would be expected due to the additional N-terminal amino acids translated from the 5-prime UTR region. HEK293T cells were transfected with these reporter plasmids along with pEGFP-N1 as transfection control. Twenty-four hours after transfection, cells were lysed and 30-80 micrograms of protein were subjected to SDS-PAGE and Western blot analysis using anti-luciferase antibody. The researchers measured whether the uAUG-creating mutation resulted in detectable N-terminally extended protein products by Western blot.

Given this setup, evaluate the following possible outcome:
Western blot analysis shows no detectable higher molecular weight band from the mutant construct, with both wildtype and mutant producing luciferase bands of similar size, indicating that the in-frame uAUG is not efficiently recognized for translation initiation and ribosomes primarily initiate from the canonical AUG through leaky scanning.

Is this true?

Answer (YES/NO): NO